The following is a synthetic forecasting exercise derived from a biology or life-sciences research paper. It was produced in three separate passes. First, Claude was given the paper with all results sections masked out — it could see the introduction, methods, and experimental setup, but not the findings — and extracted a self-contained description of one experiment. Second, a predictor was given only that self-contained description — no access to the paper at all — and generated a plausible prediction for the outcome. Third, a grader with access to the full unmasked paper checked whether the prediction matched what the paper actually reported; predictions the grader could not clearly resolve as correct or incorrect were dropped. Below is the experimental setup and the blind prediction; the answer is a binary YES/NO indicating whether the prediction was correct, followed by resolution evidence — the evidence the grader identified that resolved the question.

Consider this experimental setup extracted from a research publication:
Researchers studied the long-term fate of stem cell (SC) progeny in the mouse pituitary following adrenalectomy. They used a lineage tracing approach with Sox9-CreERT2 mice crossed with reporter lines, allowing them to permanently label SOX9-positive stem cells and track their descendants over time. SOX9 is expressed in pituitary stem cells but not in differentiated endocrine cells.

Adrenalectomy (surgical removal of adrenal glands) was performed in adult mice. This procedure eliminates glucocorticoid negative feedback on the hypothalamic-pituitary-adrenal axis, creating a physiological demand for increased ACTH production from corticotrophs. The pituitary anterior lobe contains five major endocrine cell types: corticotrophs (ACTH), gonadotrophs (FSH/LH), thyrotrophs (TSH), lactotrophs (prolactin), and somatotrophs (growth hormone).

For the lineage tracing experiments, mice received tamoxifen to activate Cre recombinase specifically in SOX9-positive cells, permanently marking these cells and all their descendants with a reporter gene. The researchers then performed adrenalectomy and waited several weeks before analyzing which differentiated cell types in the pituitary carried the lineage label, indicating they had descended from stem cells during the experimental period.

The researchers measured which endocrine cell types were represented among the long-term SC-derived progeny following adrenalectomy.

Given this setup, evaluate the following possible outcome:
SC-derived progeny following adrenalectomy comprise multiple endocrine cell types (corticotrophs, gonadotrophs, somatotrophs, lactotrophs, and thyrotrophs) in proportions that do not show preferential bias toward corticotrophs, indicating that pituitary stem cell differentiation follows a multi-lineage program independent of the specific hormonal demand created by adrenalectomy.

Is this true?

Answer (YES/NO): NO